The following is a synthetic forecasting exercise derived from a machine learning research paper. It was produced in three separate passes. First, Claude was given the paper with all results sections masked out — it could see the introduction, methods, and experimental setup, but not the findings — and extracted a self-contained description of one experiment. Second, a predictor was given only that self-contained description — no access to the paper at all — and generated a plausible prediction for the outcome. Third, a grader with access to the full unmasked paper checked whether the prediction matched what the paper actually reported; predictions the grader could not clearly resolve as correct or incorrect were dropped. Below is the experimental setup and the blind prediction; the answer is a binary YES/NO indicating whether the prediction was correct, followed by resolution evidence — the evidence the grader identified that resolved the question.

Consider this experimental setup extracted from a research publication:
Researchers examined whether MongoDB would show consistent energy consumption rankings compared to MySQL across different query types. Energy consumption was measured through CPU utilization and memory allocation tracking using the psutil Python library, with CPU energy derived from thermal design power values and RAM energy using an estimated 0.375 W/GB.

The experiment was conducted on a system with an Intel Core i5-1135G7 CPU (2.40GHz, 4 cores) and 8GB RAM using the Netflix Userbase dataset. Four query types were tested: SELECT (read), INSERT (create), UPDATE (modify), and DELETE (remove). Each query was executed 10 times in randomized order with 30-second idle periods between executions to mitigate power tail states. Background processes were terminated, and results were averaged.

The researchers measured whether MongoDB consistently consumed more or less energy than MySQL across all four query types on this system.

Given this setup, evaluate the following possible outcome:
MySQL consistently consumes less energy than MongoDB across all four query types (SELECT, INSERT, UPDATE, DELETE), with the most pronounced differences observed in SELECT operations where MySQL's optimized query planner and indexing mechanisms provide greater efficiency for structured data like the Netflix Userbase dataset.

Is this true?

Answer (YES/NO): NO